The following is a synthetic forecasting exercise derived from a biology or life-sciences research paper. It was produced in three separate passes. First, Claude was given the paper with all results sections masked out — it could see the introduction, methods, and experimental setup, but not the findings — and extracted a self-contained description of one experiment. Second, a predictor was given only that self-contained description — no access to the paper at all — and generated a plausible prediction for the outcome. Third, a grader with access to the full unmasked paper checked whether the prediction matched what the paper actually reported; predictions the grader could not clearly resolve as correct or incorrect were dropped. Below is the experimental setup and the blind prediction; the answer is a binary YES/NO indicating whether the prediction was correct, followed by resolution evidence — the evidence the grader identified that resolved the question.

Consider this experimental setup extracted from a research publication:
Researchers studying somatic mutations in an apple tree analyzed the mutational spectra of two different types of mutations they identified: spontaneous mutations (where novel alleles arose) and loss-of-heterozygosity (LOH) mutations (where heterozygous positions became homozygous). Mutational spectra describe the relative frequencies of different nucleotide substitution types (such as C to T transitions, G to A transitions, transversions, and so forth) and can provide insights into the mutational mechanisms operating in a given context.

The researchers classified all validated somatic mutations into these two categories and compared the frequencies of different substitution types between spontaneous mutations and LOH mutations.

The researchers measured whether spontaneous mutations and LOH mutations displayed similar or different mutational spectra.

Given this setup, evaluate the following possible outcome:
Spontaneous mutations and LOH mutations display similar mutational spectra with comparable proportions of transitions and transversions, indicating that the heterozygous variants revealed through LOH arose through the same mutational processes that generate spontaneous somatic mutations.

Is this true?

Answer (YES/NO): NO